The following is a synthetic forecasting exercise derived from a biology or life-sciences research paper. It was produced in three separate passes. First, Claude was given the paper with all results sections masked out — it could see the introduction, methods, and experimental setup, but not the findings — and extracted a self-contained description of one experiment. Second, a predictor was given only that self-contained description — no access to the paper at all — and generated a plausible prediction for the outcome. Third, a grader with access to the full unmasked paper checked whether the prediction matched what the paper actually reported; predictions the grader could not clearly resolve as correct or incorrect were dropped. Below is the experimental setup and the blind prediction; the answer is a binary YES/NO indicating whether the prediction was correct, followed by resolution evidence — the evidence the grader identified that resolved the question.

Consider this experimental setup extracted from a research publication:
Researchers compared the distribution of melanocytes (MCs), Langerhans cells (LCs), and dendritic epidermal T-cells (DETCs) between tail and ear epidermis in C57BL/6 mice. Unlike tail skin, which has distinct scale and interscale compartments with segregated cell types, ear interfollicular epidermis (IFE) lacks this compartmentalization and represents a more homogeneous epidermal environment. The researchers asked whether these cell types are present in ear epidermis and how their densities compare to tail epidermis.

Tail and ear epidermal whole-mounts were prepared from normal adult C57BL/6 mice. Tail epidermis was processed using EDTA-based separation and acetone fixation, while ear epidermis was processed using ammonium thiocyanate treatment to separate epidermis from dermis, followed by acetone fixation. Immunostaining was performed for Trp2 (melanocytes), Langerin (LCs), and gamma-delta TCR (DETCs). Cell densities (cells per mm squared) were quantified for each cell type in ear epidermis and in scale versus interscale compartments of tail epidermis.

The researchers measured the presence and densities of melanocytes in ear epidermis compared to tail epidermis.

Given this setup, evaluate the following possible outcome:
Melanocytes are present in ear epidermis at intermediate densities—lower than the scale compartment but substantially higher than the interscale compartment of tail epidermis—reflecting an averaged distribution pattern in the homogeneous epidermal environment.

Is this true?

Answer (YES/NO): NO